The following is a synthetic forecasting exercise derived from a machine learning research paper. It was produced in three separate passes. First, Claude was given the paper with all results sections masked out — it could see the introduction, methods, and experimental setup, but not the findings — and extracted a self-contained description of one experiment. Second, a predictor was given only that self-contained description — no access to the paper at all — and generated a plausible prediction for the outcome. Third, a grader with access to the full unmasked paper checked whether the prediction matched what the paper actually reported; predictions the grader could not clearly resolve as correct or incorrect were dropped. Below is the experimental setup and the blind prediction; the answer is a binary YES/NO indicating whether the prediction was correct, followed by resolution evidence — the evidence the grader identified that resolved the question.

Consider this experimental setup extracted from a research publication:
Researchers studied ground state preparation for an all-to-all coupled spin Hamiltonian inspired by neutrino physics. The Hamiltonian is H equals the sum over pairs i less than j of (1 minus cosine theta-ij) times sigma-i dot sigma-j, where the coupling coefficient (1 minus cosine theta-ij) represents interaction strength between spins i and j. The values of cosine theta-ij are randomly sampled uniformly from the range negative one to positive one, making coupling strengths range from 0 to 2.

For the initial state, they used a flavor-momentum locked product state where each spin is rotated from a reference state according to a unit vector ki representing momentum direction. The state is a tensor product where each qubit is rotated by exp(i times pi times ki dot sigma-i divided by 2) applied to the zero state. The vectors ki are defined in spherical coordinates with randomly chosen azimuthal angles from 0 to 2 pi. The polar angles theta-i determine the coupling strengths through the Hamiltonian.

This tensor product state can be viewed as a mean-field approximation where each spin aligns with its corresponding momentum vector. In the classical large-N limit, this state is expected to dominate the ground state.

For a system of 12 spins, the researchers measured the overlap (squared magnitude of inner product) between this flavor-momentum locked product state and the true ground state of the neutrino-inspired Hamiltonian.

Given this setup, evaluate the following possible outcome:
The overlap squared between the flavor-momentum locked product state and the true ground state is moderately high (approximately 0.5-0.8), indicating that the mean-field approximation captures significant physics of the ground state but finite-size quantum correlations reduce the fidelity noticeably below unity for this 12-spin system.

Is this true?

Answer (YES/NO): NO